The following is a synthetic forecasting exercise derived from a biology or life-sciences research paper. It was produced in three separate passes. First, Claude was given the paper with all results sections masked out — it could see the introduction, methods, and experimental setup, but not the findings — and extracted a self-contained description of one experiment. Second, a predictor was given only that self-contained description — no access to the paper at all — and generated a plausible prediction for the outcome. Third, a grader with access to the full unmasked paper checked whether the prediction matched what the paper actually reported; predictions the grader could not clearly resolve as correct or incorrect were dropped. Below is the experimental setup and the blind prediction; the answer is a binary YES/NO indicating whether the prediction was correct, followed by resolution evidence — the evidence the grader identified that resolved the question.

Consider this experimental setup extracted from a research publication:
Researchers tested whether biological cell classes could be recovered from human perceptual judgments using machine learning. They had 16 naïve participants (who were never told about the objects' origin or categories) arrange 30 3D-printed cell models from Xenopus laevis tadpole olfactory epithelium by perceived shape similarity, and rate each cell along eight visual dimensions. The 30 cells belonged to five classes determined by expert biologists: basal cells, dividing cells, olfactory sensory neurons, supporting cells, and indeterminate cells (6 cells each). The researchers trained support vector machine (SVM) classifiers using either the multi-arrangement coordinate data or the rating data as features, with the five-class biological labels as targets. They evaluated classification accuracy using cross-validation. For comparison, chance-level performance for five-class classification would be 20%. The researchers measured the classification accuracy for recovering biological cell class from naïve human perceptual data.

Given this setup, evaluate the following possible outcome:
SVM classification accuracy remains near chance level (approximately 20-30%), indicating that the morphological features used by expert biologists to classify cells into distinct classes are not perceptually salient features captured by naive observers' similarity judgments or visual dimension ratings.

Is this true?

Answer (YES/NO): NO